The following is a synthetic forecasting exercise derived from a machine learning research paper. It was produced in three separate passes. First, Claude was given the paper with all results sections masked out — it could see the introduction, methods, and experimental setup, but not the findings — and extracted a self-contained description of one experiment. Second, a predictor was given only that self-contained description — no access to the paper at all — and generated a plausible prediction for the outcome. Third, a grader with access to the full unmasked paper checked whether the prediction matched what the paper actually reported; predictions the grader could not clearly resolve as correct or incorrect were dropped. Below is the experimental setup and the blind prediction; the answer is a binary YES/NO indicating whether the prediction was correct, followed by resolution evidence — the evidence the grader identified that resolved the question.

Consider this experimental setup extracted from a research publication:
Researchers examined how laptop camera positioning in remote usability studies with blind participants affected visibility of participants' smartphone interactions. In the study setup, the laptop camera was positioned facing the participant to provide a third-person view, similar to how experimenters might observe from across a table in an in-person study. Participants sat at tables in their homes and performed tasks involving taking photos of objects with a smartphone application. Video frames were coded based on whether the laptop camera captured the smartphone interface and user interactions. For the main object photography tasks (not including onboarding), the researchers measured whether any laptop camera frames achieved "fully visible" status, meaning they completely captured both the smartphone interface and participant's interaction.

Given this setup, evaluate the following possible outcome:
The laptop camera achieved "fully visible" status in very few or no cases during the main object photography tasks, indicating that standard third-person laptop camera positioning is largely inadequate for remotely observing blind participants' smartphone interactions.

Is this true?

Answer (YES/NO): YES